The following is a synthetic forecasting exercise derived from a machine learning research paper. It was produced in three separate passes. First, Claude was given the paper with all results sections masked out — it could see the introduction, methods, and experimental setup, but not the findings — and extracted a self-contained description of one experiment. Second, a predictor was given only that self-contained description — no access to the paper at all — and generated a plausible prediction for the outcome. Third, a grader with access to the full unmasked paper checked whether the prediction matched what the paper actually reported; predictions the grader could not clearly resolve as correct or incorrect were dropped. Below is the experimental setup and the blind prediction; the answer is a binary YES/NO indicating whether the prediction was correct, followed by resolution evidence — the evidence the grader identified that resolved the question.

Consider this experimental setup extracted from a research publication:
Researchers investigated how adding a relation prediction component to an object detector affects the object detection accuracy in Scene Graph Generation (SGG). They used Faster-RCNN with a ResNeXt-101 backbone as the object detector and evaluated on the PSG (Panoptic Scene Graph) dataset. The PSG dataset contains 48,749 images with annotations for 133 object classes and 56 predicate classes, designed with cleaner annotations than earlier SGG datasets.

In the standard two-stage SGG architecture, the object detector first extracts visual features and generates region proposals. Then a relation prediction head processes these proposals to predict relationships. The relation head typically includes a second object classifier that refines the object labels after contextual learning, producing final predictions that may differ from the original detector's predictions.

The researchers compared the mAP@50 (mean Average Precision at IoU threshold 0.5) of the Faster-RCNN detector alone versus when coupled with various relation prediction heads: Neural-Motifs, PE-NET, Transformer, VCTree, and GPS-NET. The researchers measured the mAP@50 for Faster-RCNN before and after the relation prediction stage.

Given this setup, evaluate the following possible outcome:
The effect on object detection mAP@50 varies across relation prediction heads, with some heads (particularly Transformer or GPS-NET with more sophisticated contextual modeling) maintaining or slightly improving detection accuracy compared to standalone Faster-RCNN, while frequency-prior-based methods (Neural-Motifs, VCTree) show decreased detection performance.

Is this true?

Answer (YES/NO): NO